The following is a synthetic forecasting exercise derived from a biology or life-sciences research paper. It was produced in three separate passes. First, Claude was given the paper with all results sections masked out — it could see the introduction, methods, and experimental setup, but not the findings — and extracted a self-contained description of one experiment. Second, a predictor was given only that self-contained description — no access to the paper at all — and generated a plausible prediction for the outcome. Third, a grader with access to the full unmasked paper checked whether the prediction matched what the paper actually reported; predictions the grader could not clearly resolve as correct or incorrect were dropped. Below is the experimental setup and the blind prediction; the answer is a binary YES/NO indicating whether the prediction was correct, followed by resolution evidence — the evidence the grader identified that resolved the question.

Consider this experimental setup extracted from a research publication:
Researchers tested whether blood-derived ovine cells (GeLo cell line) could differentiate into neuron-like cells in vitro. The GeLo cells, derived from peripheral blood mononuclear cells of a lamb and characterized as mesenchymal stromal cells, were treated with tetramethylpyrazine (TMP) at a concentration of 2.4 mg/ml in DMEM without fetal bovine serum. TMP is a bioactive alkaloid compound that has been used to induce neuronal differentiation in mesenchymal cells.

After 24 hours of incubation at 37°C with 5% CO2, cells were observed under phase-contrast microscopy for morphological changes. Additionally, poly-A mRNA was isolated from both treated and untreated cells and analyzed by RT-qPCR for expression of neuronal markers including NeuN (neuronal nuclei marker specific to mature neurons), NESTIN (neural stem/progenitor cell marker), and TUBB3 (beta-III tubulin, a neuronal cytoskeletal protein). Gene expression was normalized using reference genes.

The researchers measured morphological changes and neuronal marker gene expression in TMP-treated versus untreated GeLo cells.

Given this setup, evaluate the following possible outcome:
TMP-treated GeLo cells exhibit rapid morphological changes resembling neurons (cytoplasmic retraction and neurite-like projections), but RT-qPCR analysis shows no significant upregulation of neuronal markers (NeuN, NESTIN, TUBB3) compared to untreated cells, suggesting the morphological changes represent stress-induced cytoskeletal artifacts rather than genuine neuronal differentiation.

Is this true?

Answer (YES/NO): NO